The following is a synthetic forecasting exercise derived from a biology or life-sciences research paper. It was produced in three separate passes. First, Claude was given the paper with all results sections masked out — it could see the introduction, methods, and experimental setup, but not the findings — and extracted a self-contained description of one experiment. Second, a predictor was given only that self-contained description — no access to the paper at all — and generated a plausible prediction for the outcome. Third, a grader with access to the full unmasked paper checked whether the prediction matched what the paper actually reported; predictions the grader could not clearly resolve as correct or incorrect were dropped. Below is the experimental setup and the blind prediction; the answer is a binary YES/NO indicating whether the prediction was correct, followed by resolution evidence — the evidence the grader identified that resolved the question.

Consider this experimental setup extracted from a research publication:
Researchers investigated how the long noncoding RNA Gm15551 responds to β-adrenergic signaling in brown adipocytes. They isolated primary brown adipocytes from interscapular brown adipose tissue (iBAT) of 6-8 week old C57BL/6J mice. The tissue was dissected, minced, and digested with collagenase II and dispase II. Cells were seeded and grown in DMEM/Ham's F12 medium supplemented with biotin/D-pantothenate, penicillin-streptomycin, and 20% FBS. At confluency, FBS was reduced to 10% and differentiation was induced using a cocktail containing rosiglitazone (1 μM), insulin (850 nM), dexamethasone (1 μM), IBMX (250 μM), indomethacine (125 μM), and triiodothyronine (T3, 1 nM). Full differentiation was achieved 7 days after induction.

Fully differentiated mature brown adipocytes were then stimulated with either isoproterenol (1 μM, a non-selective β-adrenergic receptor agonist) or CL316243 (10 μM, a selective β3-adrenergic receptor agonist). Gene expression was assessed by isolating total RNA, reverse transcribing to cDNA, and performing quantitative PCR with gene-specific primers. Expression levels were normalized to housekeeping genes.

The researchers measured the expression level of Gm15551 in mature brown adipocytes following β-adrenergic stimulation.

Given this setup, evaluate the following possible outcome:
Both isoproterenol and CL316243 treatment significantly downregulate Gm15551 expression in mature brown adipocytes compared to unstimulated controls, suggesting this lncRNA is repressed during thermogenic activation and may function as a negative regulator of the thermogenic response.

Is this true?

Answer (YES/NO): YES